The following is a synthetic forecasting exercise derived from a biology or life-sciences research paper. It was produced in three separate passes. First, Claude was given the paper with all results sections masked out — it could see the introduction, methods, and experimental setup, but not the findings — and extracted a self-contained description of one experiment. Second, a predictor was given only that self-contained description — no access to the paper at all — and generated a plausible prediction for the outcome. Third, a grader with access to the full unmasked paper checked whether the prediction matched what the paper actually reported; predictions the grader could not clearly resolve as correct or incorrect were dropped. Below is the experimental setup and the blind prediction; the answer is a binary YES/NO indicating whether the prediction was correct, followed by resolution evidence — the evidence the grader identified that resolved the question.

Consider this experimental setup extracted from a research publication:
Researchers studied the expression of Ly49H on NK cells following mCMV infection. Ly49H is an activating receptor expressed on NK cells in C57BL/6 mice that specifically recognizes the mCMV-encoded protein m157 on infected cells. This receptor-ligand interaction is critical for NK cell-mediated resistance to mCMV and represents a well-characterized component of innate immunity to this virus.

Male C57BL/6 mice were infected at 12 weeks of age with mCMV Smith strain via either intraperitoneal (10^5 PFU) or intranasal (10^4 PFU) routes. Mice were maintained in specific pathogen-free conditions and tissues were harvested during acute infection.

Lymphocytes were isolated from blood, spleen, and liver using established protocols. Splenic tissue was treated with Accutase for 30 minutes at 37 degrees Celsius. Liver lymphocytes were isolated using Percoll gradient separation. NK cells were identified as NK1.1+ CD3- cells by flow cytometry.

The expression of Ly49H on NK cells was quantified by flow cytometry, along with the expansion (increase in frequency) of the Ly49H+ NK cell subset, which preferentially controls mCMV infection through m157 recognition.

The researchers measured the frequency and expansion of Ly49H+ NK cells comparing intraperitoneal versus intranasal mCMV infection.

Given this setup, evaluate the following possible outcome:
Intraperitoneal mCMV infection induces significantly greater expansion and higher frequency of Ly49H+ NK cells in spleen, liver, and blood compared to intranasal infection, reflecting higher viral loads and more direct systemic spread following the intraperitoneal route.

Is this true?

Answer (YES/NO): NO